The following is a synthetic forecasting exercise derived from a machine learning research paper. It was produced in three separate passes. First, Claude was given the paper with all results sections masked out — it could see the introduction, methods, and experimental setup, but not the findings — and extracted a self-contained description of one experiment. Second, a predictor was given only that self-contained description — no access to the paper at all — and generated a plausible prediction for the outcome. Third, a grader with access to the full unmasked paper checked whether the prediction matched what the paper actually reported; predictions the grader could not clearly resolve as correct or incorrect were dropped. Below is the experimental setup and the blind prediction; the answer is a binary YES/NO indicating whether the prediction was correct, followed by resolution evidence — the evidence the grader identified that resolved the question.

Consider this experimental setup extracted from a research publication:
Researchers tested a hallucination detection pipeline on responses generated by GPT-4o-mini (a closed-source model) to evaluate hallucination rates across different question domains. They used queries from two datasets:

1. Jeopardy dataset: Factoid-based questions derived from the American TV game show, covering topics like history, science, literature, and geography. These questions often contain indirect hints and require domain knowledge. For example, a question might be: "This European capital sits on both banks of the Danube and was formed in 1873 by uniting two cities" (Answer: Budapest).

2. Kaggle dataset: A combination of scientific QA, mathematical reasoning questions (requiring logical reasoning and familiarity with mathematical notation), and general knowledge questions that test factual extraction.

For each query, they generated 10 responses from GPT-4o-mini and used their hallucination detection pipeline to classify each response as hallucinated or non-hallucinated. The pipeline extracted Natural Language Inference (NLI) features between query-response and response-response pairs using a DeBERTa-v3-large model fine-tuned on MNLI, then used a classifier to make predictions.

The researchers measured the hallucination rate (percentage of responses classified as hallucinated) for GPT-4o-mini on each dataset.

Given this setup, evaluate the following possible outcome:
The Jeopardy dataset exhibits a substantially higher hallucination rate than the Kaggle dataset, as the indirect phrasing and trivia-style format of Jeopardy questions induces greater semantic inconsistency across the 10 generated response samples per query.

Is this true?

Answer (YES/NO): NO